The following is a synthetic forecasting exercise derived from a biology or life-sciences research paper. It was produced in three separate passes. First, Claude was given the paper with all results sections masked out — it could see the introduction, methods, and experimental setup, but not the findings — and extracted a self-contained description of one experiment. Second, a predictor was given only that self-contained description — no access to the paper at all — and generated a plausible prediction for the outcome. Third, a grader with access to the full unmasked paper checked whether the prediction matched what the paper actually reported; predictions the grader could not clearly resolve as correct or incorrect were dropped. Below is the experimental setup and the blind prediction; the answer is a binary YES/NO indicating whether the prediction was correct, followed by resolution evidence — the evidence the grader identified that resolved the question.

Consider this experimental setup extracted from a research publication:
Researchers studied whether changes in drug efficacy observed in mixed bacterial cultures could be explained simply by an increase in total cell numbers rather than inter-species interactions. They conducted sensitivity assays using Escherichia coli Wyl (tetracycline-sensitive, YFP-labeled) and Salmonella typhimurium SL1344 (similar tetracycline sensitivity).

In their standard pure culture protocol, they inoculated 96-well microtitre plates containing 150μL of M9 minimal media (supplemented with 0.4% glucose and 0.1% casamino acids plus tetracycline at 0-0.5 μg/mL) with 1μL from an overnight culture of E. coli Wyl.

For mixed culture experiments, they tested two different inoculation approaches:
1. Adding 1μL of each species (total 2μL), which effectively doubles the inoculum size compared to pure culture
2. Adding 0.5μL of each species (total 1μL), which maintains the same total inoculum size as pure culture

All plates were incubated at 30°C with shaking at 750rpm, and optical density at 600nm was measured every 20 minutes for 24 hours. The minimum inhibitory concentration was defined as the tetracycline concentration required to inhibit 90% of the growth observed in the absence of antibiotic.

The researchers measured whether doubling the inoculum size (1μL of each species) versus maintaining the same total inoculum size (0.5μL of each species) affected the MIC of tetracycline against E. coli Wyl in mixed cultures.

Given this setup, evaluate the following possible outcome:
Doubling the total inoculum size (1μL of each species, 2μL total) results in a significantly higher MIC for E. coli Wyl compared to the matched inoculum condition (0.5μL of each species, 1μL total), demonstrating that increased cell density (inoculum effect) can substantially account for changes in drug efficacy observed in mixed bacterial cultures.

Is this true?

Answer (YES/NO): NO